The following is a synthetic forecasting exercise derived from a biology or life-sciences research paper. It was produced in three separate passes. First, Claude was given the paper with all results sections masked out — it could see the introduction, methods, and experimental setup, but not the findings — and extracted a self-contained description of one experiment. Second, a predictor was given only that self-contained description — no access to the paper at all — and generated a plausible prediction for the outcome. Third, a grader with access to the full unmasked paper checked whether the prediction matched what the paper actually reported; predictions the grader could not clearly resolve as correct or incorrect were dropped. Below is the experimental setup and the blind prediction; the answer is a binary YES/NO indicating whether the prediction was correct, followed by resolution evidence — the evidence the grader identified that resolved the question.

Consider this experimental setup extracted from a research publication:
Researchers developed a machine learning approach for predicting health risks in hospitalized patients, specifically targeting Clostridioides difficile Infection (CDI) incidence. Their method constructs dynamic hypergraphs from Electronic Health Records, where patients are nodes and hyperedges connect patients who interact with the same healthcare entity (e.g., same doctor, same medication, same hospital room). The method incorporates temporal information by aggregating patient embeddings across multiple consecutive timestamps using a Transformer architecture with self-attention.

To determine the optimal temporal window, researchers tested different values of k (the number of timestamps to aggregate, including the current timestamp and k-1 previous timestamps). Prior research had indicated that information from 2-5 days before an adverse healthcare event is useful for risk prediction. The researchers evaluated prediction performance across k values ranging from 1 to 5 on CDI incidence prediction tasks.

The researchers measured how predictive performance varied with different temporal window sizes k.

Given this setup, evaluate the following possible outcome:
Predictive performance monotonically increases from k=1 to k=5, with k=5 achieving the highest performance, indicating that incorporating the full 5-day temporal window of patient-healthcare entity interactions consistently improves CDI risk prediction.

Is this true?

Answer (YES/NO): NO